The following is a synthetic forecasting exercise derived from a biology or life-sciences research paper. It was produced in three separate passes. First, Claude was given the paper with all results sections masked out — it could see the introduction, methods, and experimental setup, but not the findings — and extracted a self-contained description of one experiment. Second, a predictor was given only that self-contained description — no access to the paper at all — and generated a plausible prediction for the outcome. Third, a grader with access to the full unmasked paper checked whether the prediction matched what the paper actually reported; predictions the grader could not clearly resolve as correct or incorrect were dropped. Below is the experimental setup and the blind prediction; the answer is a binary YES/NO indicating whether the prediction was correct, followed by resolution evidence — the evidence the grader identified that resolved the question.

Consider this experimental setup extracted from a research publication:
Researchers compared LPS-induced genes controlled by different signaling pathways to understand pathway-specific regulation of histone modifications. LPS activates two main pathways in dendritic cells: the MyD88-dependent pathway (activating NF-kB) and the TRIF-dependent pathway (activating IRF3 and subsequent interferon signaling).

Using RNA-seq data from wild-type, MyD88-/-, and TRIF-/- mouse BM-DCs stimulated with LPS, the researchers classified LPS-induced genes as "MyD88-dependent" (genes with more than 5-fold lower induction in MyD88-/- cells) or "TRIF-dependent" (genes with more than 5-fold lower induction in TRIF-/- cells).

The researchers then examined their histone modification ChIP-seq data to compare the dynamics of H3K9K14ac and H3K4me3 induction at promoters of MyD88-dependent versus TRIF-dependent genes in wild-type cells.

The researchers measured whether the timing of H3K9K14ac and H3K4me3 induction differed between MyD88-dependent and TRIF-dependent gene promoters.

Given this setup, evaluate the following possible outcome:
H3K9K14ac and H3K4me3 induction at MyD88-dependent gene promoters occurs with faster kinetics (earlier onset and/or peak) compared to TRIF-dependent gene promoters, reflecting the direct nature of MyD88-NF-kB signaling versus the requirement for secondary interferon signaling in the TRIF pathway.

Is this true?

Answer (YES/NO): NO